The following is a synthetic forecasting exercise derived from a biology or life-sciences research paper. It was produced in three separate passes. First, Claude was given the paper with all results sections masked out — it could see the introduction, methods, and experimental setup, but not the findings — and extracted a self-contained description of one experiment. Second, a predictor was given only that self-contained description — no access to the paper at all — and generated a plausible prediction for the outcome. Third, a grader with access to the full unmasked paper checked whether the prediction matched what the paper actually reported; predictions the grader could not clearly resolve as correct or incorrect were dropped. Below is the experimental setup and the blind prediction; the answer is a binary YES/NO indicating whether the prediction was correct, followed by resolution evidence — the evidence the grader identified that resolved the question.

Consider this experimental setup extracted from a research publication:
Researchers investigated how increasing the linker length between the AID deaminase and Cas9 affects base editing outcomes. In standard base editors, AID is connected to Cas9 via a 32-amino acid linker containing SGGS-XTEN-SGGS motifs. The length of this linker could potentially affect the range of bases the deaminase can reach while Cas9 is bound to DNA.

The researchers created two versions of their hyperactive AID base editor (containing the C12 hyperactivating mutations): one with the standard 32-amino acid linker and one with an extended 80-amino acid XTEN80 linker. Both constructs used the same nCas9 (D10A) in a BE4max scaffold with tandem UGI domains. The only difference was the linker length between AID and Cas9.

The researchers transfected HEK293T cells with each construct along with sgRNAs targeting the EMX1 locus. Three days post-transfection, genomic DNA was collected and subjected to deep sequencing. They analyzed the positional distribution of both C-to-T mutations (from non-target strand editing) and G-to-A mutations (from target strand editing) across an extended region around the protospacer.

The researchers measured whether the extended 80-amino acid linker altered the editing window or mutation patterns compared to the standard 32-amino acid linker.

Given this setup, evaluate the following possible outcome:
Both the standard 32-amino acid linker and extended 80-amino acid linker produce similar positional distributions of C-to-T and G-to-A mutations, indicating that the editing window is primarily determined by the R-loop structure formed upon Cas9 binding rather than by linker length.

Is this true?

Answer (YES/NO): NO